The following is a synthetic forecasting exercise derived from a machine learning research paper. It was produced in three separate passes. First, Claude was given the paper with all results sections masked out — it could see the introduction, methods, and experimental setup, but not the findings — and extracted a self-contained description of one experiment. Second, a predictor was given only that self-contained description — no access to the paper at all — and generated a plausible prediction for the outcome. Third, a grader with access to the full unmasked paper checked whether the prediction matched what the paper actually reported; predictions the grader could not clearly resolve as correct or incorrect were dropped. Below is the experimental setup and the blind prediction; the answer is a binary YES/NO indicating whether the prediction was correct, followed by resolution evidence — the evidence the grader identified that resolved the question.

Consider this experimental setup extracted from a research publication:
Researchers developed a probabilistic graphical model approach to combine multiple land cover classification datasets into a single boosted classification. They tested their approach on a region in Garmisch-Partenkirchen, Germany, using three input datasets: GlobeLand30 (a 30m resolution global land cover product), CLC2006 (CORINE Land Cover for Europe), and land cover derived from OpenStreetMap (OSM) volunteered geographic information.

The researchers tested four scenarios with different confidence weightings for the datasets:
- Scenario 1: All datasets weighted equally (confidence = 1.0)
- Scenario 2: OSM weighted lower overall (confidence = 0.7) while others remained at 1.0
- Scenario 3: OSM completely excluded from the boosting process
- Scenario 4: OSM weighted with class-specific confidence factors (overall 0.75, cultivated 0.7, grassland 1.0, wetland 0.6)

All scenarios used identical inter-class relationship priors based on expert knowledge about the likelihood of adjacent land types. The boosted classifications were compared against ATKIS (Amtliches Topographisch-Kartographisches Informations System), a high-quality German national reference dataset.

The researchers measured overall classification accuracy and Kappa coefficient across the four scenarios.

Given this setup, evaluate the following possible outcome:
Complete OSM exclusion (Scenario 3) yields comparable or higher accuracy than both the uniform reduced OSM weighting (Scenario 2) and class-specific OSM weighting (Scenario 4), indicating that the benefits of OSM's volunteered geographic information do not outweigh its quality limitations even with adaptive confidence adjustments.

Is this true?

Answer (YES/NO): NO